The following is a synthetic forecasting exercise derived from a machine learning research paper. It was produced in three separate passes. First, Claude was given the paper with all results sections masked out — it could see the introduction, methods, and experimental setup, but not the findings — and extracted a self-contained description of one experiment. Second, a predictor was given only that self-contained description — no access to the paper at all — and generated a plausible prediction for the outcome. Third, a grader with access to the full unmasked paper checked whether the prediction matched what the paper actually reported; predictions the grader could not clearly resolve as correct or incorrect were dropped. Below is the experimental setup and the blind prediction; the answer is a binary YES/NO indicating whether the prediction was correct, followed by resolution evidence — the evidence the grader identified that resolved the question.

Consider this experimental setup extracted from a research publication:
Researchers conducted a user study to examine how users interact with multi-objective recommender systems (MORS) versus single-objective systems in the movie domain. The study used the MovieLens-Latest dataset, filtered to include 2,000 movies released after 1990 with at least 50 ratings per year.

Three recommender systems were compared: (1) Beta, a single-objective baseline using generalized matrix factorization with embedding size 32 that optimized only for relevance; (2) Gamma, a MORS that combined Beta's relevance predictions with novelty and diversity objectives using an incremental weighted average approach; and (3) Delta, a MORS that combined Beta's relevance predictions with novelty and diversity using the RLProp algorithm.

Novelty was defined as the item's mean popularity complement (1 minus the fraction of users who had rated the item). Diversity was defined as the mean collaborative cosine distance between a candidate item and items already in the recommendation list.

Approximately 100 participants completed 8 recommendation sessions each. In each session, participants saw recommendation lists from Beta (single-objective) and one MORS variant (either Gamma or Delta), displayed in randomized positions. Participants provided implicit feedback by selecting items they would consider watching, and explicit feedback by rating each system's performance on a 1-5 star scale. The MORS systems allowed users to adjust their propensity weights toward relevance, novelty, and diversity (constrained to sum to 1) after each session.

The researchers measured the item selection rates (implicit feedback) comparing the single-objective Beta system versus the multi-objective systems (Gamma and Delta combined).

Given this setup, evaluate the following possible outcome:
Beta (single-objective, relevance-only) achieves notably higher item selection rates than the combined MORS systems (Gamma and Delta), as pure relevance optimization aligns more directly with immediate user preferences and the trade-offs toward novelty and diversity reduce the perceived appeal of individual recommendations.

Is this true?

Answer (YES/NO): YES